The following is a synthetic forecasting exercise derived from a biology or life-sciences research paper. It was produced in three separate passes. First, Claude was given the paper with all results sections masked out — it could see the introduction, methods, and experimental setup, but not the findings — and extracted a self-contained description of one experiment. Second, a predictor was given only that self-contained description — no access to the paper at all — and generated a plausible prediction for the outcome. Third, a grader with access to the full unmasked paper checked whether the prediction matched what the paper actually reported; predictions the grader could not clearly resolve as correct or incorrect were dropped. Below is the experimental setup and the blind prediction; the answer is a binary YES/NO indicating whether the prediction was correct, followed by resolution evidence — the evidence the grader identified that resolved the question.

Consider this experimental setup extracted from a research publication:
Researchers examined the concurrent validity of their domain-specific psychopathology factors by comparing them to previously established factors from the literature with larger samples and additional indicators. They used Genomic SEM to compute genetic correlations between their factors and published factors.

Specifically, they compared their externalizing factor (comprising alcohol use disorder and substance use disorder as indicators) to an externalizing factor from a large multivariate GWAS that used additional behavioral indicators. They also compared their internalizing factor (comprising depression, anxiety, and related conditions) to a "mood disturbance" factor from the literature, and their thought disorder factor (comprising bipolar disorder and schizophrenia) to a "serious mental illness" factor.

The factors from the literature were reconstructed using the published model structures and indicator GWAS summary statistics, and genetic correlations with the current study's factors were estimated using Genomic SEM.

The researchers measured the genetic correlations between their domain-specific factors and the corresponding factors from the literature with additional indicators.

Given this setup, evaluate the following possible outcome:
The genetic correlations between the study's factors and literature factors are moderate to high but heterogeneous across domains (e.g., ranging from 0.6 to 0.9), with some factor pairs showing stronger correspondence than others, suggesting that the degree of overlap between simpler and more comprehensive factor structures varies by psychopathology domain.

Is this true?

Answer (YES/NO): NO